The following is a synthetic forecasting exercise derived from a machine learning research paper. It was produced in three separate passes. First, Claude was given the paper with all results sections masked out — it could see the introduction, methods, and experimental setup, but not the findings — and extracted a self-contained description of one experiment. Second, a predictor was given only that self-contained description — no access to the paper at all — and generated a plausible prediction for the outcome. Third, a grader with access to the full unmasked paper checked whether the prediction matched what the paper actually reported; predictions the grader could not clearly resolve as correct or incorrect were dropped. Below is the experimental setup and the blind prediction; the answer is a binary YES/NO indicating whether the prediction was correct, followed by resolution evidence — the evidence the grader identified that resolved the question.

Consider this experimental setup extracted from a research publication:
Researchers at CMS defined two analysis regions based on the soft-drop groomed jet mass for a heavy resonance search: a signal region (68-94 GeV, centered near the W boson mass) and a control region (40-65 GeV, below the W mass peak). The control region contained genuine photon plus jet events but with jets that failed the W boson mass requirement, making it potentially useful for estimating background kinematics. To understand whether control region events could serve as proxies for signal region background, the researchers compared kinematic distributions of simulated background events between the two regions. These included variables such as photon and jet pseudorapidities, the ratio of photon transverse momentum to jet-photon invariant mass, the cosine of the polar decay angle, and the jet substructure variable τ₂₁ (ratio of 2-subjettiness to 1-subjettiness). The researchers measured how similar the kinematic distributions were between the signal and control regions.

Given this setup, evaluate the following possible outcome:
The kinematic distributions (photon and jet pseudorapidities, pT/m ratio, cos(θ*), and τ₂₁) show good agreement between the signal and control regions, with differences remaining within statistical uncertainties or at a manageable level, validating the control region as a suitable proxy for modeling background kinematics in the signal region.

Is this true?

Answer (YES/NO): NO